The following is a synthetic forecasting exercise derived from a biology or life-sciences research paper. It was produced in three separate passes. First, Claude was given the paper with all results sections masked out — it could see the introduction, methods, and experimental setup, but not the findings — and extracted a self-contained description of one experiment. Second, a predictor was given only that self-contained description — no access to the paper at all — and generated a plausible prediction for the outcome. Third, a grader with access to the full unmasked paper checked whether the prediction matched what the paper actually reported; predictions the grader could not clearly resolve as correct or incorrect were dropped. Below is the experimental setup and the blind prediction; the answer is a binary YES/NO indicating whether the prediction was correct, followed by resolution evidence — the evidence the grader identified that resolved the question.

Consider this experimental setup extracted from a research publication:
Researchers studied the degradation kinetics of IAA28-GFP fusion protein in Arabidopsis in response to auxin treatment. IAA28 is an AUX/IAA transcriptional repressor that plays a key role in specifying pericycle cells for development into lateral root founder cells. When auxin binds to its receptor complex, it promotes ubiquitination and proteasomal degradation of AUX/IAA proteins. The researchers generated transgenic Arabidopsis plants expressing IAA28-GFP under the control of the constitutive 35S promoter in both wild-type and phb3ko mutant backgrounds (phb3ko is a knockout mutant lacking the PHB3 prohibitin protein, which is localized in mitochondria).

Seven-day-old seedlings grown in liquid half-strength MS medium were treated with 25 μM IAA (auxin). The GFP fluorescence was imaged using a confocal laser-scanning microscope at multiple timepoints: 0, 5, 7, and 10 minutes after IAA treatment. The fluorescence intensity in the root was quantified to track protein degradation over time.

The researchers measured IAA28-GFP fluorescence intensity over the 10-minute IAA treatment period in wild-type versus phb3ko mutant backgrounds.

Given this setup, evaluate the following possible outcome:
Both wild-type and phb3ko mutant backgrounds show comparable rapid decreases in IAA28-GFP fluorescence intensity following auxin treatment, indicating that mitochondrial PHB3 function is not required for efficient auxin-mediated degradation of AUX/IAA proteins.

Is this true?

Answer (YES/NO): NO